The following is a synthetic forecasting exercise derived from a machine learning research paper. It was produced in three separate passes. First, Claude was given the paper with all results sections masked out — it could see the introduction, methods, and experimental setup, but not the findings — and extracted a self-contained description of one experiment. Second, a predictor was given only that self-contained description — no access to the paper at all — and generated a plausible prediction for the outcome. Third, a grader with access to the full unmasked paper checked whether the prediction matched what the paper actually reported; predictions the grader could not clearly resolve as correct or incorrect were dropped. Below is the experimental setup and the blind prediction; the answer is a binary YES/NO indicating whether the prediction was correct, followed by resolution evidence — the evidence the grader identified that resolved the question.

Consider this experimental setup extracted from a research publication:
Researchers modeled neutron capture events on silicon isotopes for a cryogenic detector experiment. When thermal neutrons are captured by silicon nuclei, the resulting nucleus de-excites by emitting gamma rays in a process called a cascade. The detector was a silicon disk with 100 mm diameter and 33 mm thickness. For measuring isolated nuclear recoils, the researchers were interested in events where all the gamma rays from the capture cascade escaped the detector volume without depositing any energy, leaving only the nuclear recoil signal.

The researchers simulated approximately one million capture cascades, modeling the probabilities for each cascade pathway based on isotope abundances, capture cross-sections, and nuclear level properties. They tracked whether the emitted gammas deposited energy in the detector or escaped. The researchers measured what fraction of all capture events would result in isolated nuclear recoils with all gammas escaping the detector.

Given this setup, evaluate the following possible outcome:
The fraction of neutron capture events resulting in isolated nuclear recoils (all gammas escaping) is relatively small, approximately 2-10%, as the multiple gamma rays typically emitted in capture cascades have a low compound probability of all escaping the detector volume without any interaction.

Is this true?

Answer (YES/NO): NO